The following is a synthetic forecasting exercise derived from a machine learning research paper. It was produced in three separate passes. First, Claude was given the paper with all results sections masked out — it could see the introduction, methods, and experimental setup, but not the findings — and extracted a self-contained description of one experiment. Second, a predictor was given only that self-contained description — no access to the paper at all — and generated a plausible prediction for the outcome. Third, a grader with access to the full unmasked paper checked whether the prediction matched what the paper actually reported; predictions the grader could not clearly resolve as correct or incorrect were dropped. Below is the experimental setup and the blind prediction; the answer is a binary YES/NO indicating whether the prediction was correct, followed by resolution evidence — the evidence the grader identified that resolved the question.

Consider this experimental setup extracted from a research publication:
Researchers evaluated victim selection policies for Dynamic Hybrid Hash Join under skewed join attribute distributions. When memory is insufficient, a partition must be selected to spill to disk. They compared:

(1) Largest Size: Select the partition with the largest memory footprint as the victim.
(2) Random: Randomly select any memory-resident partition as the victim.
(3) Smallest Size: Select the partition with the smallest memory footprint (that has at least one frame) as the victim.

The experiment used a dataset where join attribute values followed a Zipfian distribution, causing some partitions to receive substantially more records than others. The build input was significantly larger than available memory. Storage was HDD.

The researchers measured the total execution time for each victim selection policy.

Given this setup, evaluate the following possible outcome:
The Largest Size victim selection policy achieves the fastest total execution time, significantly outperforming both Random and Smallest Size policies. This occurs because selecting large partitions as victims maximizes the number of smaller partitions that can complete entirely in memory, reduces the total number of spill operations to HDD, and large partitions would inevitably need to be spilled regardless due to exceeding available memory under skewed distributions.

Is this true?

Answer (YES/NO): NO